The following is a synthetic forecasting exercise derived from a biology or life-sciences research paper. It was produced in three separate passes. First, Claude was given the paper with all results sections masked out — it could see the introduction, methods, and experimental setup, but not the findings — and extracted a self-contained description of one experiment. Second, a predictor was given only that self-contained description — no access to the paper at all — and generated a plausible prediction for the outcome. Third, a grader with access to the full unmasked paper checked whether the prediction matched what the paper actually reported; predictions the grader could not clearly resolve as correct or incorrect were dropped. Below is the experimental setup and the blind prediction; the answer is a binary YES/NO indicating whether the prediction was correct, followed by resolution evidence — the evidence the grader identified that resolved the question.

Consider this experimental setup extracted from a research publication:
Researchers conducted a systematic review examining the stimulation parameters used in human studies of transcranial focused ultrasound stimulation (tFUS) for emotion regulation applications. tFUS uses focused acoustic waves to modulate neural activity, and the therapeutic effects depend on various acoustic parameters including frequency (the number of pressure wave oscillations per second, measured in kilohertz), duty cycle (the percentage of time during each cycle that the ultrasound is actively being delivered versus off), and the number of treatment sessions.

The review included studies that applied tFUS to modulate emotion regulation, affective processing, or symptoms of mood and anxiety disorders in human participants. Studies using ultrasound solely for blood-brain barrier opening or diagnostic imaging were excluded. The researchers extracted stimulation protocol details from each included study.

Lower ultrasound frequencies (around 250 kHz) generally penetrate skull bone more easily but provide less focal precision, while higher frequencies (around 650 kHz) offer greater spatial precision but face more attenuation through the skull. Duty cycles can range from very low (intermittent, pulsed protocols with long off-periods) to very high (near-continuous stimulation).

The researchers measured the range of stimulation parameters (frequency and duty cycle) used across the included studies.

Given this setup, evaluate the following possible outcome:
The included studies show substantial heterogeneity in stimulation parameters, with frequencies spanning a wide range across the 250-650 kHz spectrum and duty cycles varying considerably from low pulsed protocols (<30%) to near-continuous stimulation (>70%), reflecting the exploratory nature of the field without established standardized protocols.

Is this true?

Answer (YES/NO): NO